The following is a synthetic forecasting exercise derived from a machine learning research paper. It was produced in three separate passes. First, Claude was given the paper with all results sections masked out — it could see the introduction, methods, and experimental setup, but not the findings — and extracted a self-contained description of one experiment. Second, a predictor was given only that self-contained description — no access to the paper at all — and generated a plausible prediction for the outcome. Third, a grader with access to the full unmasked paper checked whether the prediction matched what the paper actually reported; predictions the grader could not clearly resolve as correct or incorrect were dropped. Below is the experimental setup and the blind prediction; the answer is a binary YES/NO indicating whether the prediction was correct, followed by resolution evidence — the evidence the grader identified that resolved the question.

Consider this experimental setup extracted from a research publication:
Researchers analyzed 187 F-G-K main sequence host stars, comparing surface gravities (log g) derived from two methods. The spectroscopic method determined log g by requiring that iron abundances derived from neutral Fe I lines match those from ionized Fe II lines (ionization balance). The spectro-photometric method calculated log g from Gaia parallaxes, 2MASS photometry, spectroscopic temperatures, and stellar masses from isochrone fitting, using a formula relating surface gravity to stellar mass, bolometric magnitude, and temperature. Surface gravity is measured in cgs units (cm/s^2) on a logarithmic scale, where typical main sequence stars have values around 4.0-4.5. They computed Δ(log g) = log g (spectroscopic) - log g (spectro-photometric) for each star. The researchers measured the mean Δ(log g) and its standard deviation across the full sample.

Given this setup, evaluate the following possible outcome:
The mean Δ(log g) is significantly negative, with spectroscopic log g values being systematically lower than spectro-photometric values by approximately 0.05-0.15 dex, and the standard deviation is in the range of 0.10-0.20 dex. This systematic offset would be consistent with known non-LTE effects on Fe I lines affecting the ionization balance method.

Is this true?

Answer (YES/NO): YES